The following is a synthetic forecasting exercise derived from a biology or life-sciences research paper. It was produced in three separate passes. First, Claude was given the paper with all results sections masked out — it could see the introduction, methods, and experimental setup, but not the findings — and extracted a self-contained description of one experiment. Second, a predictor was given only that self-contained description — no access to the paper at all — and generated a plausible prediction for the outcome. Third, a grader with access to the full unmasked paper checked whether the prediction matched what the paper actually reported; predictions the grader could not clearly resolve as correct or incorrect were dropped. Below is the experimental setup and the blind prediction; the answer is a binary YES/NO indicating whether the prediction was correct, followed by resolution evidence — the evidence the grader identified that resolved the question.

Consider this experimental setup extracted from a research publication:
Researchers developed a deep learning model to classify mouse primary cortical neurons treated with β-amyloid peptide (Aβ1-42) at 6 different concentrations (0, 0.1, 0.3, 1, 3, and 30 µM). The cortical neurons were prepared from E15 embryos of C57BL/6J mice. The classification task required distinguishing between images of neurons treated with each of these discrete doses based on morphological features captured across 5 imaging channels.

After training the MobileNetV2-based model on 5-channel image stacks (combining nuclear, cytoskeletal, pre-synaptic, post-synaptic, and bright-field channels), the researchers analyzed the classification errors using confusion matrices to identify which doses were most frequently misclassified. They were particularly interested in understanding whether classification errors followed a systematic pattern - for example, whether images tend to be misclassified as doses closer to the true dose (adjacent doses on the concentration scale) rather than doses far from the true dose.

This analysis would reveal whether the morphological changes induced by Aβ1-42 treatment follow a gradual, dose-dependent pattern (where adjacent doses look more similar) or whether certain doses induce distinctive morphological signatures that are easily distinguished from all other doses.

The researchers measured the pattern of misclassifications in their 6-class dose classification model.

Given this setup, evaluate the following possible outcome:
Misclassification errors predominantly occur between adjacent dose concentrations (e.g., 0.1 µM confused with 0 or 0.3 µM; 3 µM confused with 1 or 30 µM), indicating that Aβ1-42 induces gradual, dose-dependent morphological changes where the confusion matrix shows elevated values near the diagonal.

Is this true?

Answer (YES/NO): YES